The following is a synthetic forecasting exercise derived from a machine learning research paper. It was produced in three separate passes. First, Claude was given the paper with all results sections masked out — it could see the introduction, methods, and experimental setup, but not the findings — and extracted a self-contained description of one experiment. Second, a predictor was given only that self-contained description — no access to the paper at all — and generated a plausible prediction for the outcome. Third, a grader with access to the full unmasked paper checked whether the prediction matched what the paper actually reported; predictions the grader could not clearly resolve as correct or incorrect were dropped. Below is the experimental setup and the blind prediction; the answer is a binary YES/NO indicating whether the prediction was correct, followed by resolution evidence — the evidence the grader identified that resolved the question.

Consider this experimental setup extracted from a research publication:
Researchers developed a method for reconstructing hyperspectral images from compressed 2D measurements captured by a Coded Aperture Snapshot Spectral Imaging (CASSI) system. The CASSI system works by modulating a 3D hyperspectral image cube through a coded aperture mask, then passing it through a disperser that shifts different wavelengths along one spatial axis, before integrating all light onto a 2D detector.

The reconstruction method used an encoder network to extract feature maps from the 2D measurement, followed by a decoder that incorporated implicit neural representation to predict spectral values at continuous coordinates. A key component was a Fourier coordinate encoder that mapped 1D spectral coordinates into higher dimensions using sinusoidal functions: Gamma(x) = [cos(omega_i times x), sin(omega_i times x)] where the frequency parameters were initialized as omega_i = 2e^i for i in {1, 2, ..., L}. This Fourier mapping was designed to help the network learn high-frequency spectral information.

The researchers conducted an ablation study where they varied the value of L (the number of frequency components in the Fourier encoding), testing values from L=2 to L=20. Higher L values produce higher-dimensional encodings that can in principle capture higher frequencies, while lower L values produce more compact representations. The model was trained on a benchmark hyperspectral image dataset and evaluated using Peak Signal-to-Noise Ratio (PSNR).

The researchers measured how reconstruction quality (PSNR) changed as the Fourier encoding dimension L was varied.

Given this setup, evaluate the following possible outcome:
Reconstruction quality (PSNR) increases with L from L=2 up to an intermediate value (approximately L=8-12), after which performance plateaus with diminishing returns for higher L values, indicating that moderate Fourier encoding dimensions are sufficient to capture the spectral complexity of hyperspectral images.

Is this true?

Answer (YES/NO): NO